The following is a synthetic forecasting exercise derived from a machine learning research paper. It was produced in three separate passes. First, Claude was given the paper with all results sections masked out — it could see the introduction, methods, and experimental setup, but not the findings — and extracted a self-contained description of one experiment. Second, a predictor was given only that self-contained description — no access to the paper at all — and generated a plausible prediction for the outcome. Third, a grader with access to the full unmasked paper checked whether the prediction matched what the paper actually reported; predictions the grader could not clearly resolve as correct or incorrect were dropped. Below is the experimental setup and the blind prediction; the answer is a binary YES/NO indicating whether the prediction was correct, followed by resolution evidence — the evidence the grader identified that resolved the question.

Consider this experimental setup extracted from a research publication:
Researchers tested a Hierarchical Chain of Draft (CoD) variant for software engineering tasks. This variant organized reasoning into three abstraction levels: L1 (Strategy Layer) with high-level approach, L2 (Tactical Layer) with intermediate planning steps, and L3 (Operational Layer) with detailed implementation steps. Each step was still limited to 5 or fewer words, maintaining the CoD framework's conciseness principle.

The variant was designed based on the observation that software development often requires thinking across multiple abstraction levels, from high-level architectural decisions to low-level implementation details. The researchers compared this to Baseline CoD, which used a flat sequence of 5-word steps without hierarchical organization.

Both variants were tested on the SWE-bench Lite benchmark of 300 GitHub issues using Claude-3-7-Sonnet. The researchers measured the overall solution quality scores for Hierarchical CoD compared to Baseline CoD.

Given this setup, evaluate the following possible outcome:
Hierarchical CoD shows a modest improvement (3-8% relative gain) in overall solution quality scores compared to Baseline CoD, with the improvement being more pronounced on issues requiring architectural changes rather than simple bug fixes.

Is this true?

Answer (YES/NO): NO